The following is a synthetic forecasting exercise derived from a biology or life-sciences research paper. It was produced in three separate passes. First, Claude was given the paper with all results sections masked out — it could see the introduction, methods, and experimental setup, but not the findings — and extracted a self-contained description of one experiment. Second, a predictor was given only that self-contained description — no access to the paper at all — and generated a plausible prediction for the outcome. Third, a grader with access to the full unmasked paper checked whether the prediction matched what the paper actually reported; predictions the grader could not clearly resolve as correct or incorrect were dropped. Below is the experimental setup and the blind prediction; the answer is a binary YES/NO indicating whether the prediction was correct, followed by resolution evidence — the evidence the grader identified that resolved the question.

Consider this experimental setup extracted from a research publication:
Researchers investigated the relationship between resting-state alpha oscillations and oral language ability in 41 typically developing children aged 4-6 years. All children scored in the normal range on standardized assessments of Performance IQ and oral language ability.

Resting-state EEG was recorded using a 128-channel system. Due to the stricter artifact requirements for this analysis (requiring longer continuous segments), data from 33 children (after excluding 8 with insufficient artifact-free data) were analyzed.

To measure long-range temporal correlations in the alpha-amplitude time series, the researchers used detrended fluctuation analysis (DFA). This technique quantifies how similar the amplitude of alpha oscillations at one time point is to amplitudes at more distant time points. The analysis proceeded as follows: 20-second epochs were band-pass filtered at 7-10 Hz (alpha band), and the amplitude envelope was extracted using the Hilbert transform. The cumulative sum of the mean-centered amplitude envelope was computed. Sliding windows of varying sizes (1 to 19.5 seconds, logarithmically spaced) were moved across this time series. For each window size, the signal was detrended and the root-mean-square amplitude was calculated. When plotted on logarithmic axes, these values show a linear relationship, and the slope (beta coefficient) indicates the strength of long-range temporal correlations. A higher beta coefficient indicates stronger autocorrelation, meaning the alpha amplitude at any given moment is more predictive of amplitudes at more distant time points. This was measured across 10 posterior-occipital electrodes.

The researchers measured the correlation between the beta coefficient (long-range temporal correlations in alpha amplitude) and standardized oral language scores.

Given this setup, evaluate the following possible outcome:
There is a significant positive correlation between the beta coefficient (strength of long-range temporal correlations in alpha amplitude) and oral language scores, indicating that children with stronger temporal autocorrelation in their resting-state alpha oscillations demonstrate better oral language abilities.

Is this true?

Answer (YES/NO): NO